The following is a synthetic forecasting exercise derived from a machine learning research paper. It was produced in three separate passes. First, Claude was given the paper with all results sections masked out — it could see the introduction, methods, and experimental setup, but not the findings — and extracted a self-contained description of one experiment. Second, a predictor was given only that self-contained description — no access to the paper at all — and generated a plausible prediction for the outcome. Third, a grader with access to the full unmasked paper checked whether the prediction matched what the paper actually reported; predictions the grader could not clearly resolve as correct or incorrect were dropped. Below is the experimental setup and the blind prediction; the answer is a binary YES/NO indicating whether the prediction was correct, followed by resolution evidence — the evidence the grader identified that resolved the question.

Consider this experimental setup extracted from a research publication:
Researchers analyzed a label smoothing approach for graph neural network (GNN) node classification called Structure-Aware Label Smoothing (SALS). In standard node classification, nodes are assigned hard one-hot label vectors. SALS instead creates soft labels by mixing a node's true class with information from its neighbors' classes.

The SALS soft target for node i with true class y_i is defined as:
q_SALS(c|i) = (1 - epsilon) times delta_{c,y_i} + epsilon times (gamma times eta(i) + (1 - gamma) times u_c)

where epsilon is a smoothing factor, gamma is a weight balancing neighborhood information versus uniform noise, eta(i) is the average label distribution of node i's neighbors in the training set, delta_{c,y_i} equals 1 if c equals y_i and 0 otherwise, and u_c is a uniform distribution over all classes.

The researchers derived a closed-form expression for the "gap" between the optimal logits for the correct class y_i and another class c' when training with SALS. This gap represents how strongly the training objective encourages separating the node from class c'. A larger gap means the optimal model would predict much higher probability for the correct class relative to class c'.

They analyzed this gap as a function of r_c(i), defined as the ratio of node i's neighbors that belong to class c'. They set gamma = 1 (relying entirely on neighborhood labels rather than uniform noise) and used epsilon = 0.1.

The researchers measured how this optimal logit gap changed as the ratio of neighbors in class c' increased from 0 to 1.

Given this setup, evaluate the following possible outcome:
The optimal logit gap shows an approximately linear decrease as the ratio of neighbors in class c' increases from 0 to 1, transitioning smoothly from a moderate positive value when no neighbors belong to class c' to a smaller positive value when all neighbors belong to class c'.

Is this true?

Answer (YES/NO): NO